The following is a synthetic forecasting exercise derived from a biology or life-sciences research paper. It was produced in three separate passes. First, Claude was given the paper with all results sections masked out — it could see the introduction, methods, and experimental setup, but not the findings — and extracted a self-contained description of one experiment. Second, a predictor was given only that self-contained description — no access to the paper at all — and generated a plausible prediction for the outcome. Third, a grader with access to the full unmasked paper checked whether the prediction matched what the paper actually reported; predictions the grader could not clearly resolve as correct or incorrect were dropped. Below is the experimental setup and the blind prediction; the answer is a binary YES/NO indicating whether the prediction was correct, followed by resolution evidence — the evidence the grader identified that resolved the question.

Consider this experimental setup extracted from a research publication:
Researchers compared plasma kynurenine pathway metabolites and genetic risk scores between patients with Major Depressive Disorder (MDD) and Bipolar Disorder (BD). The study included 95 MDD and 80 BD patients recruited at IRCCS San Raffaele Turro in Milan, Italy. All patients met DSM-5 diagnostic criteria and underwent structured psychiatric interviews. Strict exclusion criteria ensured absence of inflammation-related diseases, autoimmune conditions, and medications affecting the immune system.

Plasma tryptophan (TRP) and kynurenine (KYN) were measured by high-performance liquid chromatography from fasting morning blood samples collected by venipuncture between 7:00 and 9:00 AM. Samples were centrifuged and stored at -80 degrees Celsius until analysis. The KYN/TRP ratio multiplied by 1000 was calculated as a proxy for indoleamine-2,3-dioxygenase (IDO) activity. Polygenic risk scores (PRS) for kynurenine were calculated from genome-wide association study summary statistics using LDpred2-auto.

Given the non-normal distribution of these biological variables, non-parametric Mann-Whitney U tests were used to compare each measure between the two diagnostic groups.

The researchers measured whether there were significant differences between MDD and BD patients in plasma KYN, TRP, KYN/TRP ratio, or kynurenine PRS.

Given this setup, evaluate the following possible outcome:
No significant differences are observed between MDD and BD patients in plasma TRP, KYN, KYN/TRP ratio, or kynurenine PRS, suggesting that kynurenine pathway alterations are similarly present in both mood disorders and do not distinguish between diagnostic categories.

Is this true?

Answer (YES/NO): NO